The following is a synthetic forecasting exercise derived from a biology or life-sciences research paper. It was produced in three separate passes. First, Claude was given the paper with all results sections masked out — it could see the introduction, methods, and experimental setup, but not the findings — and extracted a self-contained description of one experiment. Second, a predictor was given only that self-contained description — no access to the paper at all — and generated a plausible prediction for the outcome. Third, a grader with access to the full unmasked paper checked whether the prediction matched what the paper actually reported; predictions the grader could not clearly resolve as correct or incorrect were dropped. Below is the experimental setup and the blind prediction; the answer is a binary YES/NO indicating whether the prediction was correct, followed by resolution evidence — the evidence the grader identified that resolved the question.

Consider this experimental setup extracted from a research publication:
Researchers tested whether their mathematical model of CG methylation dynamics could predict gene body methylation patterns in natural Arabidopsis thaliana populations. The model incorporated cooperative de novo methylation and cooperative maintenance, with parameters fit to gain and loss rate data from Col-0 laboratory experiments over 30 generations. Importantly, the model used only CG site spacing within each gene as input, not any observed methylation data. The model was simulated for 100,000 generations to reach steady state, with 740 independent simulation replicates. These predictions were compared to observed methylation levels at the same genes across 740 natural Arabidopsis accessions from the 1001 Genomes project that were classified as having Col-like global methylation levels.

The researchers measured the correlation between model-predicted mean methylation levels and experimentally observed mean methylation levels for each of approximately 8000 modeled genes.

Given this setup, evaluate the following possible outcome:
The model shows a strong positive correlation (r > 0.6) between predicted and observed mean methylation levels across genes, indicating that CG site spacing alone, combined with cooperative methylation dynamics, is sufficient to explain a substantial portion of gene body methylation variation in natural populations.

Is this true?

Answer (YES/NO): NO